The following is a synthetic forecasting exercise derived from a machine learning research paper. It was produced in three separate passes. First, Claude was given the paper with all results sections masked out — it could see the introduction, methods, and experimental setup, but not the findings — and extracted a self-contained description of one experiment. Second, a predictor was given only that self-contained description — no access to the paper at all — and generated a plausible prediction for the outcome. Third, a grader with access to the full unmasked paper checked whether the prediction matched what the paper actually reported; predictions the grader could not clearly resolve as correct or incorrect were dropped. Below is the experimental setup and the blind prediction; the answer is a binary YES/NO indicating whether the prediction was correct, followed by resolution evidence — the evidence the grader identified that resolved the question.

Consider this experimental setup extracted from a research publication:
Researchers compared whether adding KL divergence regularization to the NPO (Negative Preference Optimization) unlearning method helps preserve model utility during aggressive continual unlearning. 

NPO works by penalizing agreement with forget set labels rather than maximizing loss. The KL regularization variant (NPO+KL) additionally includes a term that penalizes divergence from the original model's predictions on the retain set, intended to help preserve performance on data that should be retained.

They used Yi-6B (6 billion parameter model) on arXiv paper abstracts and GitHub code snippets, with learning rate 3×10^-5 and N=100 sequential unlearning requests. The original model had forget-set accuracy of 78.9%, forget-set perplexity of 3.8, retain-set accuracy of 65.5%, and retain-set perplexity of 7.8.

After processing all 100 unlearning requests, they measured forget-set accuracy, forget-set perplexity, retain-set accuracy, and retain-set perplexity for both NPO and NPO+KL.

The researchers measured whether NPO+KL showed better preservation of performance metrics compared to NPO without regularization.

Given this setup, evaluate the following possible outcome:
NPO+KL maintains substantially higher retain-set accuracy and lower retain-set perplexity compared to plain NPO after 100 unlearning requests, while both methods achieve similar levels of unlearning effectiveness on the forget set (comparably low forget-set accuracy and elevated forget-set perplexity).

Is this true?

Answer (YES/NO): NO